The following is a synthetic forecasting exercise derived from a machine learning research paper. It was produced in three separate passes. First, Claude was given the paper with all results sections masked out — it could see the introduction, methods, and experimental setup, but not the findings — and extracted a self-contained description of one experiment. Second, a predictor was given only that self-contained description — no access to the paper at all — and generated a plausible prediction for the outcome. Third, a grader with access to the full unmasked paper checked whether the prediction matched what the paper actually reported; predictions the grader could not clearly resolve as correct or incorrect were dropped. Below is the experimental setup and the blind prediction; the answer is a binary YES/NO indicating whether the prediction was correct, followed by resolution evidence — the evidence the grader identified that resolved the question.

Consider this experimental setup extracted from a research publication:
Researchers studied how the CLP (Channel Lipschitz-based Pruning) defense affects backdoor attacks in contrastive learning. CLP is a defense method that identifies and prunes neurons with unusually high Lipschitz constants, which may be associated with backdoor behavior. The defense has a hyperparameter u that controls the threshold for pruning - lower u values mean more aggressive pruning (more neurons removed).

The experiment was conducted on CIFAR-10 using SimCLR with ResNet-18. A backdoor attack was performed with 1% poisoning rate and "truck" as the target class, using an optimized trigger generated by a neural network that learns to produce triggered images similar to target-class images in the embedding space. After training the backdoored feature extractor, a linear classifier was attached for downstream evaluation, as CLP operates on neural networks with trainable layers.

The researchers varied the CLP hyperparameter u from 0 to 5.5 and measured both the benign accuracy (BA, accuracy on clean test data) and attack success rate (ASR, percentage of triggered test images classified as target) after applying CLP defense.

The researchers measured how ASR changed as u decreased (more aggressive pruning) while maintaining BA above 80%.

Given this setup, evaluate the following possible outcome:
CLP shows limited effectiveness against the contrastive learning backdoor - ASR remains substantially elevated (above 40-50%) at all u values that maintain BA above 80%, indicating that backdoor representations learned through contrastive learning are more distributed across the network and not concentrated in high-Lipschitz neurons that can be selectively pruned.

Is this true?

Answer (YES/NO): YES